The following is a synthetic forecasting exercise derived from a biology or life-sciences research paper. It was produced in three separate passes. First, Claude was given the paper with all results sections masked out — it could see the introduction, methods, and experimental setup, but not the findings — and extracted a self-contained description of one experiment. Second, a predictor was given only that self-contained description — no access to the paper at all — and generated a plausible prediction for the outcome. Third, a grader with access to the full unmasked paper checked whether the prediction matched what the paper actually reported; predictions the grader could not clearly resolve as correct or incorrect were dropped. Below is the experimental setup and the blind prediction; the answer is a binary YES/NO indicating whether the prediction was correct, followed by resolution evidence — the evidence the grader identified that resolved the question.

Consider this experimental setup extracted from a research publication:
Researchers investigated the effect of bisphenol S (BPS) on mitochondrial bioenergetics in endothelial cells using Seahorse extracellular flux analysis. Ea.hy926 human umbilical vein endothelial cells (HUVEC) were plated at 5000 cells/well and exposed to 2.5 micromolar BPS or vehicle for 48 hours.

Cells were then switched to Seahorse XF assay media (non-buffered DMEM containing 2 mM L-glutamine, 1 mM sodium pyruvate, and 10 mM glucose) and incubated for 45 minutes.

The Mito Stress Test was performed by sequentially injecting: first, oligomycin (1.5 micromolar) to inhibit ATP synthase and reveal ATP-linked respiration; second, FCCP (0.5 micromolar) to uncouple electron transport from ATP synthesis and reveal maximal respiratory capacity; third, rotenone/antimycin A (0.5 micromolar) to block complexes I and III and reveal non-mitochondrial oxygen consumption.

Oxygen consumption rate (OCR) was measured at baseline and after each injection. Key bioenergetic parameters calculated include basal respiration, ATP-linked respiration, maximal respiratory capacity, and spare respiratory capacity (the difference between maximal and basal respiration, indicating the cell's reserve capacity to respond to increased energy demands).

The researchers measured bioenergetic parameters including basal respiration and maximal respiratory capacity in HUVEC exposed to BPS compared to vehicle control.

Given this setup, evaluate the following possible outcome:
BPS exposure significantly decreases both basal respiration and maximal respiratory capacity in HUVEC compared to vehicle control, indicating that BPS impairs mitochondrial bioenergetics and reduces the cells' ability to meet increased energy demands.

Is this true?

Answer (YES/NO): NO